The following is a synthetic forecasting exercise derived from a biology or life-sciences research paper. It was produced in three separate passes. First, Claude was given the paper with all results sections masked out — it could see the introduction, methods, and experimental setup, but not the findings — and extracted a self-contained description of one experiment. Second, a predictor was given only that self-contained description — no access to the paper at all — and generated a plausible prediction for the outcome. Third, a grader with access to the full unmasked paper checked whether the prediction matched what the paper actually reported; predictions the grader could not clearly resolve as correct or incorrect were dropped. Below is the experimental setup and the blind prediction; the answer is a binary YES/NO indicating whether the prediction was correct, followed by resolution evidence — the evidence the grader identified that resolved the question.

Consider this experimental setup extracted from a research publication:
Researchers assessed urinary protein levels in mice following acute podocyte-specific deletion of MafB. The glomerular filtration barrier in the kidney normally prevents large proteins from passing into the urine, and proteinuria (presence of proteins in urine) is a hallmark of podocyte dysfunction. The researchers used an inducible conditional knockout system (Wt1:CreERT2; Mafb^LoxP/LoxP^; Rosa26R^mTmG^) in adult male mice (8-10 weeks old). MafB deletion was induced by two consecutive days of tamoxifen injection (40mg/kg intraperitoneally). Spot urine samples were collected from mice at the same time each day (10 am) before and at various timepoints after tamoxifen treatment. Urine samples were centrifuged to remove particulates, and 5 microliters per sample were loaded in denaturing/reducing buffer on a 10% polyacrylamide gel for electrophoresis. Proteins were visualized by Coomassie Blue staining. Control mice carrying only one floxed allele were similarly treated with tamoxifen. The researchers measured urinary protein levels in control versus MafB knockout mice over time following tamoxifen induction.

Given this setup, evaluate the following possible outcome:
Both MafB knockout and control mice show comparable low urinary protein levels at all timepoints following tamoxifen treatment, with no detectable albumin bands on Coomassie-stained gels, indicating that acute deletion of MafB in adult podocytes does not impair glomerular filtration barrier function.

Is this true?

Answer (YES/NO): NO